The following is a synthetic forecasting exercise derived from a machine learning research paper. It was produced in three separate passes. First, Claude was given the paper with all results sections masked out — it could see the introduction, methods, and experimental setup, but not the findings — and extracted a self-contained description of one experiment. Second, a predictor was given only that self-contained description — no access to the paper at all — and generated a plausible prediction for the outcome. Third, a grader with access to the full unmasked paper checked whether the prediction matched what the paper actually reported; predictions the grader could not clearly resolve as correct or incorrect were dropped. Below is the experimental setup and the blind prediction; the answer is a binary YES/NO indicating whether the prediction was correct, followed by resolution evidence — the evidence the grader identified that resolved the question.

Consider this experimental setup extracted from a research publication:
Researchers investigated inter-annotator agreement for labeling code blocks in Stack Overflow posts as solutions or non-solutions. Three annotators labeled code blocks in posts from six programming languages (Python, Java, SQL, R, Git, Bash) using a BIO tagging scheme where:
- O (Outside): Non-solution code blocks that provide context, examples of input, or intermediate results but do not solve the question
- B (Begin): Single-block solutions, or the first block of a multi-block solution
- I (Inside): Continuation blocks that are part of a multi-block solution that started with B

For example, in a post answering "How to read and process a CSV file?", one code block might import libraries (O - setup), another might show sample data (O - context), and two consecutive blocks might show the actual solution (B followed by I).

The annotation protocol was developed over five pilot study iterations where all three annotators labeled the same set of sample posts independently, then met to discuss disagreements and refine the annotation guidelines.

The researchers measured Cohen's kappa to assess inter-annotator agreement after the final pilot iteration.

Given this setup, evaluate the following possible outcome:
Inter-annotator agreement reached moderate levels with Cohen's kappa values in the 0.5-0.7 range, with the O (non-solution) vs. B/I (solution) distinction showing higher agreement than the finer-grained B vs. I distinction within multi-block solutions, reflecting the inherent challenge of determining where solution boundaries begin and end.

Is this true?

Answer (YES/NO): NO